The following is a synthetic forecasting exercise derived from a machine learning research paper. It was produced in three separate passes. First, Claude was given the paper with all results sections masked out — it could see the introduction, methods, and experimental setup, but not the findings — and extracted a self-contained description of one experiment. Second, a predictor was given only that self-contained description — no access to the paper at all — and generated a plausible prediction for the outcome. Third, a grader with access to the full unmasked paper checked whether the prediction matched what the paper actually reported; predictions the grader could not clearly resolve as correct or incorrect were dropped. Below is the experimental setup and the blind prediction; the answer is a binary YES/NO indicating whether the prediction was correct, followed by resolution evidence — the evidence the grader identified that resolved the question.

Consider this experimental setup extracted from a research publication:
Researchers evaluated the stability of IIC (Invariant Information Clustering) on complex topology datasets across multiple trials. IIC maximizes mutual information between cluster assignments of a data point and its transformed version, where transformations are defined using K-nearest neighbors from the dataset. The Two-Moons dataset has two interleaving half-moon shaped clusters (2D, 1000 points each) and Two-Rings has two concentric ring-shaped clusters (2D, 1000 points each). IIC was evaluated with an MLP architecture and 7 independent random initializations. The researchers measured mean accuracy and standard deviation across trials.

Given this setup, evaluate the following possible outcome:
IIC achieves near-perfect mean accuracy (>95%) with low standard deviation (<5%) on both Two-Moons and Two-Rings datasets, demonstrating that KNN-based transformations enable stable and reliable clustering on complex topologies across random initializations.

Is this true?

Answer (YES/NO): NO